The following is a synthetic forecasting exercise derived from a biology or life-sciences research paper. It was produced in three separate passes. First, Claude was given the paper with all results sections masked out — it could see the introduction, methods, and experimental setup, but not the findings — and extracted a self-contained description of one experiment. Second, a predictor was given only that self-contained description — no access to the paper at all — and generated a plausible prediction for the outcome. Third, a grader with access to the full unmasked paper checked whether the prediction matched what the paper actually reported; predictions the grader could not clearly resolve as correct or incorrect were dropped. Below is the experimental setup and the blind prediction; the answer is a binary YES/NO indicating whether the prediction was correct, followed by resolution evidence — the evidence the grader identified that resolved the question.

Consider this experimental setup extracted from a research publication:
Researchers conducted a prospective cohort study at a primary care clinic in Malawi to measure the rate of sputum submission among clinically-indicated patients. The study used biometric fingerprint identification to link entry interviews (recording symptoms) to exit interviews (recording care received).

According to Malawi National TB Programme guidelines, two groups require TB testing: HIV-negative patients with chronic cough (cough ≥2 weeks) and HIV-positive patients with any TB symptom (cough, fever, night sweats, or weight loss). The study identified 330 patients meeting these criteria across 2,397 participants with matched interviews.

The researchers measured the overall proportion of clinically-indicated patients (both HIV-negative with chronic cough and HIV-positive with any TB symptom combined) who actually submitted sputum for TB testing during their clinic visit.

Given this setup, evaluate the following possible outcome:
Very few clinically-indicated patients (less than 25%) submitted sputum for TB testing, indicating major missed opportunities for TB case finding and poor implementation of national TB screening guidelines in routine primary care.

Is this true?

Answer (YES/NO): YES